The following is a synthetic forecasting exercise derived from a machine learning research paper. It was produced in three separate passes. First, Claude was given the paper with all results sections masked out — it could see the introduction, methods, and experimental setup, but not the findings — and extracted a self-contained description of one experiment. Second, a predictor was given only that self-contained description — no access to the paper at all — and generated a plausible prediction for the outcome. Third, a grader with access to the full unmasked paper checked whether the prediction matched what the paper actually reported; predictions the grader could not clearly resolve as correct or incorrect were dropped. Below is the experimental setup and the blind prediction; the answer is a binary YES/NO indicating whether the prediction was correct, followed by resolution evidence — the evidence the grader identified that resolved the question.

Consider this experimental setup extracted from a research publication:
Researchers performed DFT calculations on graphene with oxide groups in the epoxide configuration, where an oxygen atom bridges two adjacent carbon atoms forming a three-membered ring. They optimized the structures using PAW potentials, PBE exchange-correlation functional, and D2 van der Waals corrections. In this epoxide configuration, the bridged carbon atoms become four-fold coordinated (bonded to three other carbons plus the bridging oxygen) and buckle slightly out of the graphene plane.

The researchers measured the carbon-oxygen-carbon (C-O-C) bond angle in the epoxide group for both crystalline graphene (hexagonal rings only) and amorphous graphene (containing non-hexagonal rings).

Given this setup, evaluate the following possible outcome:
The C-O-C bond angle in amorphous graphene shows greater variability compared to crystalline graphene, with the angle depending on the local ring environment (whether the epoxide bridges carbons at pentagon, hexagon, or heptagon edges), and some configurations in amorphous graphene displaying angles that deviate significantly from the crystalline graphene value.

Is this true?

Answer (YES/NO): NO